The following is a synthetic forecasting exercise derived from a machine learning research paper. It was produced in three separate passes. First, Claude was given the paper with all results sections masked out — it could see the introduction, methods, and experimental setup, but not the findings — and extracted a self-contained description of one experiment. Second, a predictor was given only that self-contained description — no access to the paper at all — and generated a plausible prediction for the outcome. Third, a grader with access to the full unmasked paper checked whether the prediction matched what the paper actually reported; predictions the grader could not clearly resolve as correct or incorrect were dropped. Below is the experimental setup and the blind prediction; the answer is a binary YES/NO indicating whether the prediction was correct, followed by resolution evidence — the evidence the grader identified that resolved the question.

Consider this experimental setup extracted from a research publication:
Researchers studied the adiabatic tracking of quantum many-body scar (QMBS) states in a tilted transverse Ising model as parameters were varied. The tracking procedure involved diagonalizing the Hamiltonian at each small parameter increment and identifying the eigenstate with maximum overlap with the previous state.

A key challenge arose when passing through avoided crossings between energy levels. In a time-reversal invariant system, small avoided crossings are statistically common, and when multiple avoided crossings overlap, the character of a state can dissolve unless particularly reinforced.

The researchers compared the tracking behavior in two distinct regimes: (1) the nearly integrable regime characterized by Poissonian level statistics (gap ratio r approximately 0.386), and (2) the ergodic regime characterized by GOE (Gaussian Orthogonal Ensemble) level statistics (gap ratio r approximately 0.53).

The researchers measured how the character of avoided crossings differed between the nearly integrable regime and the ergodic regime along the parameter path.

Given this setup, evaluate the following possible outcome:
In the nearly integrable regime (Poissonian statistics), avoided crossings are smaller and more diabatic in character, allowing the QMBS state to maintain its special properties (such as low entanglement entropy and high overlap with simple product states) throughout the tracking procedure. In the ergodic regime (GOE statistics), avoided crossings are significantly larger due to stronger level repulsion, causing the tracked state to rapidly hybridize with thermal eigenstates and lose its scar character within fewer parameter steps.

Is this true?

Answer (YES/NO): NO